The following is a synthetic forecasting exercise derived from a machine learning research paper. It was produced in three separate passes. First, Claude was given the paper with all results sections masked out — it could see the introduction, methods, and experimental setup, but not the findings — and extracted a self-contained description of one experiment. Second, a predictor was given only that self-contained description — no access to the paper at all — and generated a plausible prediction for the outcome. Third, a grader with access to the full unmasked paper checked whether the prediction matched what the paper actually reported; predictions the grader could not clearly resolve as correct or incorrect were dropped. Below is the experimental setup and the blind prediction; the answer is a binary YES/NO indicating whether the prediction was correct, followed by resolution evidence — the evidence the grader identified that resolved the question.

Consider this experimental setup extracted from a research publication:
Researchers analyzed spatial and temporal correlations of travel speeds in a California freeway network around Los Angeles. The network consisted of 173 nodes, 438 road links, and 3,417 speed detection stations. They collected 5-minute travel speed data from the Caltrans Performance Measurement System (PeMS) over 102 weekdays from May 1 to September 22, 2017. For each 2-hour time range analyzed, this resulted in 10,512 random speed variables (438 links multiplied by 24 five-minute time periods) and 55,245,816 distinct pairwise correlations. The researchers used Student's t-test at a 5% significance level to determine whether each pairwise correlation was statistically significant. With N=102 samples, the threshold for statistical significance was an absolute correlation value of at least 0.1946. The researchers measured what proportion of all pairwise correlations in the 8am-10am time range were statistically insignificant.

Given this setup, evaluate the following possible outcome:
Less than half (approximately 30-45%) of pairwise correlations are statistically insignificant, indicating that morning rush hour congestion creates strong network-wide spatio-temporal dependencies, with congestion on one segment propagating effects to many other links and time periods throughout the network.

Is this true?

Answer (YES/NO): NO